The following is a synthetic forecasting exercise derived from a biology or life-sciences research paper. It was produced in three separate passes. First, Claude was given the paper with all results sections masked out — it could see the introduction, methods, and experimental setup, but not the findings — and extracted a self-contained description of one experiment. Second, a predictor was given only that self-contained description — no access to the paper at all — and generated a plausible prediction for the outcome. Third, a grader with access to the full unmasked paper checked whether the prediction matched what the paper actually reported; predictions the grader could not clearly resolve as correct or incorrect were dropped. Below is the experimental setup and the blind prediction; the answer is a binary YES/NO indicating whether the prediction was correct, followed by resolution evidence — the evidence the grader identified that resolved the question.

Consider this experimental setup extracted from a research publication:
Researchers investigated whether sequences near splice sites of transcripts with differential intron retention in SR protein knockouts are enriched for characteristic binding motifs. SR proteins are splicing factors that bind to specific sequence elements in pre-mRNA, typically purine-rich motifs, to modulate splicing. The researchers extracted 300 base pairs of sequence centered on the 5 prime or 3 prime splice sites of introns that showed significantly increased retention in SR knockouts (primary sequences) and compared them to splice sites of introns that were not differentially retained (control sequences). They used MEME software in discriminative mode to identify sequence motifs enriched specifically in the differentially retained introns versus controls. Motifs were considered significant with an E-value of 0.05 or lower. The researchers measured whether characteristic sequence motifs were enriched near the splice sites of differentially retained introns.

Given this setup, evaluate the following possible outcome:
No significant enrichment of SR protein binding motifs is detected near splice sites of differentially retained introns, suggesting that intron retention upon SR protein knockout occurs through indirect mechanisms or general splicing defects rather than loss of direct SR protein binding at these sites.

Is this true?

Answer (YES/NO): NO